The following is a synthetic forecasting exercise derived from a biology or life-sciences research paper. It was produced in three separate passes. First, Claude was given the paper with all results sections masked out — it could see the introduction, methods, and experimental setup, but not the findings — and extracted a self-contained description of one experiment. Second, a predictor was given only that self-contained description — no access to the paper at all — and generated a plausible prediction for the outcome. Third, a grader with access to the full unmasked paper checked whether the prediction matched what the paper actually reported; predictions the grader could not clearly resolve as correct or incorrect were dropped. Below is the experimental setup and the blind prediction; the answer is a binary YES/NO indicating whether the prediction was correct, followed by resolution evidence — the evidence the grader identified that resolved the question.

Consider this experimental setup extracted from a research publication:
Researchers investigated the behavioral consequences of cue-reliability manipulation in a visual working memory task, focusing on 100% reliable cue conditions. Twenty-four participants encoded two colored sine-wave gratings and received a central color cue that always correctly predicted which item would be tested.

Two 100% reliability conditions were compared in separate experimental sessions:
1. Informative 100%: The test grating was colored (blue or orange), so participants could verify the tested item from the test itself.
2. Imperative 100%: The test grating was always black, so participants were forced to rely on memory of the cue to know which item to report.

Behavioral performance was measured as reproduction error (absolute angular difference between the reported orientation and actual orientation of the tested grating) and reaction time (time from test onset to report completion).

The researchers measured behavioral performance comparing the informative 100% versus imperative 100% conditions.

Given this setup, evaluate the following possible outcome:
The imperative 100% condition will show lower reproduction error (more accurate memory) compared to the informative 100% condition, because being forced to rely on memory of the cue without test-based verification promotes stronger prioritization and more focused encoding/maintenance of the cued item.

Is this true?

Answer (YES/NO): NO